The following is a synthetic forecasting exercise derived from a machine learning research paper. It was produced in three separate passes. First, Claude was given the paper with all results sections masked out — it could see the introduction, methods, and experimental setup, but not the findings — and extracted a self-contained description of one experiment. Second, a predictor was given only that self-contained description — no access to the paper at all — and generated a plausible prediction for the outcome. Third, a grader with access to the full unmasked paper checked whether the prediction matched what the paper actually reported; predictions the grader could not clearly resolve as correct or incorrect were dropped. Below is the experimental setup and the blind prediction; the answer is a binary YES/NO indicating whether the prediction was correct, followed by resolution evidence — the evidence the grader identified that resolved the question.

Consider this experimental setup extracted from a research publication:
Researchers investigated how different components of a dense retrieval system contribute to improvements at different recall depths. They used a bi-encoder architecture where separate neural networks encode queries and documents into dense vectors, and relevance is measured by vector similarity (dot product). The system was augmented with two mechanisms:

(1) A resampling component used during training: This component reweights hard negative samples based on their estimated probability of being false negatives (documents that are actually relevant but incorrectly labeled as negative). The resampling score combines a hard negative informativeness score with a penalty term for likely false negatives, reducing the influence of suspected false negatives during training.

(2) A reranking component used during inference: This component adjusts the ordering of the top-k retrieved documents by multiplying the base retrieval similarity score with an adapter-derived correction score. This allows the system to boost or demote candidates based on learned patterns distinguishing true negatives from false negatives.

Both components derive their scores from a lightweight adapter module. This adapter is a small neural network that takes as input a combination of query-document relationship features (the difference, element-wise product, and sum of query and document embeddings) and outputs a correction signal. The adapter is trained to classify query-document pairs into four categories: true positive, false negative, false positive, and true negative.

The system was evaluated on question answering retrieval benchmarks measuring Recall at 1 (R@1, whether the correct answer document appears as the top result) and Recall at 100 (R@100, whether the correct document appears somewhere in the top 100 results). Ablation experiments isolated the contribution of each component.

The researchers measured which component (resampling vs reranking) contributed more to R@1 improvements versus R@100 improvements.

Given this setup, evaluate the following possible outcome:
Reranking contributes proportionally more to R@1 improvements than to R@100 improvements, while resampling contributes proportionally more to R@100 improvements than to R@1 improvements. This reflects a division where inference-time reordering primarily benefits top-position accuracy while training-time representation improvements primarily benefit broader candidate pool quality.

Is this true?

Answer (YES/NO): YES